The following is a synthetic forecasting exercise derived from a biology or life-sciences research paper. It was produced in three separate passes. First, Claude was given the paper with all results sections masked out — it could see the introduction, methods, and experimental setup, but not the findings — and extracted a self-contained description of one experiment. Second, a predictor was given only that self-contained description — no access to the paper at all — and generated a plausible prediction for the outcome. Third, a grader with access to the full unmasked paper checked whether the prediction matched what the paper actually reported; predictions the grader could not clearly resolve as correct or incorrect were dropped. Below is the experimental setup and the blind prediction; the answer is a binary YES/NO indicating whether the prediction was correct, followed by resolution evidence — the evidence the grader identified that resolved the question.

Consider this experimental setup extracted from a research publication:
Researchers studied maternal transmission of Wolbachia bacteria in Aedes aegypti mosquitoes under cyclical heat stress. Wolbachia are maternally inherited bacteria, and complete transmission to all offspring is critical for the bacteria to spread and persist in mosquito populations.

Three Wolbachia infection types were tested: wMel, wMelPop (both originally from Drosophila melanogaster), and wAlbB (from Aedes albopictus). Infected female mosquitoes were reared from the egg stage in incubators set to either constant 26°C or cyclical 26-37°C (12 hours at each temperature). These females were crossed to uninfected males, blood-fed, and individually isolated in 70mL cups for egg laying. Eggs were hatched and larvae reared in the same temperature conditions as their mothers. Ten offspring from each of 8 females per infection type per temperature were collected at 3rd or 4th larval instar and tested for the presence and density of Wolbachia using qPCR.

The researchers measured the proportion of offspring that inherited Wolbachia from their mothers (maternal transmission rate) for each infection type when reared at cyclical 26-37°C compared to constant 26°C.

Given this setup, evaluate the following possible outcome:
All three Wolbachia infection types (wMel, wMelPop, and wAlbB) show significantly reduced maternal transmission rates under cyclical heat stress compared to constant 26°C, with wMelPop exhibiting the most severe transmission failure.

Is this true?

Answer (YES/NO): NO